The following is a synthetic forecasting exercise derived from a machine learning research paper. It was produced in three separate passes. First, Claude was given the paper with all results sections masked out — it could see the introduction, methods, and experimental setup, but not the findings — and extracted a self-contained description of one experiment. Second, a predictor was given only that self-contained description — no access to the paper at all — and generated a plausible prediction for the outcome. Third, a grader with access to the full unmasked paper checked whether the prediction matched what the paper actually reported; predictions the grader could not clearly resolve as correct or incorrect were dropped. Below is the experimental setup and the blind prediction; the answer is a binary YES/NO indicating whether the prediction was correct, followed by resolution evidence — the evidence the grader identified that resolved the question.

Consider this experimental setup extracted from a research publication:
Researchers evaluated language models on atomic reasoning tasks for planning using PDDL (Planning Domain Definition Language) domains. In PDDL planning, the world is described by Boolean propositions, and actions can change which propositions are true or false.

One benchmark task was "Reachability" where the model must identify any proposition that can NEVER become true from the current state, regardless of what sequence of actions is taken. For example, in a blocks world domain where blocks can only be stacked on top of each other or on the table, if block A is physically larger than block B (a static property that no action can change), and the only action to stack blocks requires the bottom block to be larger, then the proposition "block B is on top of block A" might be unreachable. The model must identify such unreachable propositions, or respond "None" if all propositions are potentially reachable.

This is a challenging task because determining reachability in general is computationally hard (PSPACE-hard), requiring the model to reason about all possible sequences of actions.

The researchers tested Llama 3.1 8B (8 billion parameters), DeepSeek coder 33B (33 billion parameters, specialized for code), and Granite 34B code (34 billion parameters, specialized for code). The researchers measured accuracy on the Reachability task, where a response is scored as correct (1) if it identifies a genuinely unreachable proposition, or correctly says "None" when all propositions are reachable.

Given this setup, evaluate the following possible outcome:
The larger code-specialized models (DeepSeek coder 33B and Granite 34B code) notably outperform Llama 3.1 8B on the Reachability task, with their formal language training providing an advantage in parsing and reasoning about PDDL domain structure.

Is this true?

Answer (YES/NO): NO